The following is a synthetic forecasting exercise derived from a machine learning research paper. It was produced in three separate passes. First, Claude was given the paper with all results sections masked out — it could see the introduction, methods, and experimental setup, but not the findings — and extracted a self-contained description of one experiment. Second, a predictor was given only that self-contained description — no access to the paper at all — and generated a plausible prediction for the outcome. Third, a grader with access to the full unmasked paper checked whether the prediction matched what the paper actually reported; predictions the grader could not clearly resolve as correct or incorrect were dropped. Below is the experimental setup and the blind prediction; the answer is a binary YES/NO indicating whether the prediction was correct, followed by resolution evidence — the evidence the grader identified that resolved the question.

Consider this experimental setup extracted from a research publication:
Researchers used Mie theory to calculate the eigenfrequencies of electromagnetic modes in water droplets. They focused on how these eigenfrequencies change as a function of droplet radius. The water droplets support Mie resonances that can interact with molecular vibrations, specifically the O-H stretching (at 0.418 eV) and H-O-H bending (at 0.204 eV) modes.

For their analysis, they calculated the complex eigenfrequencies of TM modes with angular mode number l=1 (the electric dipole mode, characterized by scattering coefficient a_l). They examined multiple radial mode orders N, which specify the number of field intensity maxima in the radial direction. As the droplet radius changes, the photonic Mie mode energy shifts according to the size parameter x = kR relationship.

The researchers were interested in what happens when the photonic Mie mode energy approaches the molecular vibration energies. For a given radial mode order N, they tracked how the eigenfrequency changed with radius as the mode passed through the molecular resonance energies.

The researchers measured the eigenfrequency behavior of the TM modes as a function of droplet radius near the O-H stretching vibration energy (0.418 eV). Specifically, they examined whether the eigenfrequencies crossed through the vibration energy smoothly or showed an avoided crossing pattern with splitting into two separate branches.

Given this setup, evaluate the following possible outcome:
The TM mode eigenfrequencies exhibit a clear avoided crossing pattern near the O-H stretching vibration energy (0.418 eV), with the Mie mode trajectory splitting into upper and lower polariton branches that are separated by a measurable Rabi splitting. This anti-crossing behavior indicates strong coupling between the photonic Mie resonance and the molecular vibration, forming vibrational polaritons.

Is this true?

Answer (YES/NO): YES